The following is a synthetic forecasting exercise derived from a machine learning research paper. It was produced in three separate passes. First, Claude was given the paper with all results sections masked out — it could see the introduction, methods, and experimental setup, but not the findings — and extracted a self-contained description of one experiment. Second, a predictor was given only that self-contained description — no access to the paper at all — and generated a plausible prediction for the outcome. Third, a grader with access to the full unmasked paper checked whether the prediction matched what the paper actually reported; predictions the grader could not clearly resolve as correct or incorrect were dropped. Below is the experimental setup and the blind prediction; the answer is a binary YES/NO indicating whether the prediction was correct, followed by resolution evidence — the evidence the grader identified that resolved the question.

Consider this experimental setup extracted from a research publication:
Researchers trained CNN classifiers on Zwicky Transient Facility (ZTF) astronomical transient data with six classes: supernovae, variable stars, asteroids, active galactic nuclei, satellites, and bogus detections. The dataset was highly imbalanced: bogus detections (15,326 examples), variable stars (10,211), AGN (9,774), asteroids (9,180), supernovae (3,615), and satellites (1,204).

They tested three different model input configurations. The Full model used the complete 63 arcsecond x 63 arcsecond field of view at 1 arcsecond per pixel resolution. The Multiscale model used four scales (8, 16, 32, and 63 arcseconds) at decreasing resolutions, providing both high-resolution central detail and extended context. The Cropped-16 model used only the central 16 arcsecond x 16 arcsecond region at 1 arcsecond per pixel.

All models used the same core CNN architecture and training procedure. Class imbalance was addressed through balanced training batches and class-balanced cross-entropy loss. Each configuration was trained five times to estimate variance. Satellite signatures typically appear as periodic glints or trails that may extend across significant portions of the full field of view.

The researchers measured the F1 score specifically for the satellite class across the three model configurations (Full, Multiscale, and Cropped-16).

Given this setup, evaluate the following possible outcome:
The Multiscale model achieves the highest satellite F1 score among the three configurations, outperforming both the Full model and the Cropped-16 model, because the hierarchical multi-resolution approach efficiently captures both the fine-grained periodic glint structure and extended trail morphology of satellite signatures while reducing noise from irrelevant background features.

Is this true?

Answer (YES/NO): NO